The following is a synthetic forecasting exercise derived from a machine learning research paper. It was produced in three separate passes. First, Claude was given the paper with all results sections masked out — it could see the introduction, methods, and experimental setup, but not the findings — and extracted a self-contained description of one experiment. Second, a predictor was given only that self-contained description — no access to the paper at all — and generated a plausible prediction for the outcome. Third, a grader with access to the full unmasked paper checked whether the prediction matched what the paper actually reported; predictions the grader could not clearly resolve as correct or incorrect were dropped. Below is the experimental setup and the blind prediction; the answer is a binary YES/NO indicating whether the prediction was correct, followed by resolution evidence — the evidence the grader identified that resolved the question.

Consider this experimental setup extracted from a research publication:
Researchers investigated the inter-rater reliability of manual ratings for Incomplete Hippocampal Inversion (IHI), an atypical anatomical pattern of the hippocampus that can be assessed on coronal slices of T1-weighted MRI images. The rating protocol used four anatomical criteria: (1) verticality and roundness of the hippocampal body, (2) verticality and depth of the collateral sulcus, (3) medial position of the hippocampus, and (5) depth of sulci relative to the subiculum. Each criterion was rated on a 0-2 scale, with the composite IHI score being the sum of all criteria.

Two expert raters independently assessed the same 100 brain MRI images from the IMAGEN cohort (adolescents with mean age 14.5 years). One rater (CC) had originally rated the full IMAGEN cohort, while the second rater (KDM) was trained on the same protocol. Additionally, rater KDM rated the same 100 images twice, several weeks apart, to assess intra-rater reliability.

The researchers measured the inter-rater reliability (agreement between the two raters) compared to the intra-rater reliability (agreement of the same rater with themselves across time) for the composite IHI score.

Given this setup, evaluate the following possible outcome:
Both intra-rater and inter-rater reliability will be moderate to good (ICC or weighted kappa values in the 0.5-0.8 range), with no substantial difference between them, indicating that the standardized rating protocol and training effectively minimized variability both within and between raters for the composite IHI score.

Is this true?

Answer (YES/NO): NO